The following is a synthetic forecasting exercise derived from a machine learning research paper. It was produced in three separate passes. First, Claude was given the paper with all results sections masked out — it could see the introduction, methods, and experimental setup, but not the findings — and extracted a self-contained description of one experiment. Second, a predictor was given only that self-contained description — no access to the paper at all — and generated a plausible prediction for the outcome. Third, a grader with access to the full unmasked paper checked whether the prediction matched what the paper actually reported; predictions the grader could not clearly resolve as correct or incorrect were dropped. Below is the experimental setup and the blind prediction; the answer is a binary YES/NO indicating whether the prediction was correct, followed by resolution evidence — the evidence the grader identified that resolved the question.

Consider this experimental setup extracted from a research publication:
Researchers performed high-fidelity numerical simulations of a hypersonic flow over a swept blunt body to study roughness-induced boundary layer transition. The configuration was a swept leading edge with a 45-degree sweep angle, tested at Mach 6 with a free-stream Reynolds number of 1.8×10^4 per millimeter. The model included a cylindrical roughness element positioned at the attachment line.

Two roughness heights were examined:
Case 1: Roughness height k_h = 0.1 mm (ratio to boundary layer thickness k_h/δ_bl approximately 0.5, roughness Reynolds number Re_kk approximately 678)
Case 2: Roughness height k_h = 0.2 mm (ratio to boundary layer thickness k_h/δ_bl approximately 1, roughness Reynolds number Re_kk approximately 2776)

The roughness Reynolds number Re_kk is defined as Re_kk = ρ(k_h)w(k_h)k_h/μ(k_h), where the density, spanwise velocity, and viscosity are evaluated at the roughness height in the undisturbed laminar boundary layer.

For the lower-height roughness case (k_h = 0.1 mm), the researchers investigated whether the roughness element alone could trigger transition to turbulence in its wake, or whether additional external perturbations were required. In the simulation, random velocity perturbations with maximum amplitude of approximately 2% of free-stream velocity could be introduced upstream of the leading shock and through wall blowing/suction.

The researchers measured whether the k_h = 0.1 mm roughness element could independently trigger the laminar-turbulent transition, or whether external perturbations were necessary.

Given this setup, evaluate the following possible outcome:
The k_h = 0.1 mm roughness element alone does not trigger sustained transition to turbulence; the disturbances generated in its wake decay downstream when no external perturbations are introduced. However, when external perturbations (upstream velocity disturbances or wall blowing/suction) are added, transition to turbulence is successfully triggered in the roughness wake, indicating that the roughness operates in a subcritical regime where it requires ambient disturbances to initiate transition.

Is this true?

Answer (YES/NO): YES